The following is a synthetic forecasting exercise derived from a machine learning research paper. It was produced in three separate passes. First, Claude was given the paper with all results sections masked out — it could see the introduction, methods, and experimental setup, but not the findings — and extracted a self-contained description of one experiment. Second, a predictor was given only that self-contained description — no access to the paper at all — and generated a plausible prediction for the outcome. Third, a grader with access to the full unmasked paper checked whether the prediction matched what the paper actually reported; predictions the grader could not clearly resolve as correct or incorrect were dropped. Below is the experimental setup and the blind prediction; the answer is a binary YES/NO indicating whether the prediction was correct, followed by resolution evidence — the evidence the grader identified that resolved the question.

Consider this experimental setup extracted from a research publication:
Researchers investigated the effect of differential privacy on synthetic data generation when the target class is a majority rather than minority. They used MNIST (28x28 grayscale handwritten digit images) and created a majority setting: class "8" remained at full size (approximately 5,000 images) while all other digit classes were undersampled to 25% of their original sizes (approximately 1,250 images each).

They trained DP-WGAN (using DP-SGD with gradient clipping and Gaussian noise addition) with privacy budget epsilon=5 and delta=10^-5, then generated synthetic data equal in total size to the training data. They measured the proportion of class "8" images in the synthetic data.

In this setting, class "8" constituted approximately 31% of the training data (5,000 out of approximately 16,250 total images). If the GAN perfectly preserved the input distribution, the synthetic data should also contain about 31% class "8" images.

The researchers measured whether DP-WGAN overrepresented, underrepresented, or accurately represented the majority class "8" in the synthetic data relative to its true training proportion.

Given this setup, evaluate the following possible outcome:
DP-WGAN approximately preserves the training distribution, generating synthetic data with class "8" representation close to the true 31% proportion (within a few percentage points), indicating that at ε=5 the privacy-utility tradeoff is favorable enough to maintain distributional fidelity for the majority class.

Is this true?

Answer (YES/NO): NO